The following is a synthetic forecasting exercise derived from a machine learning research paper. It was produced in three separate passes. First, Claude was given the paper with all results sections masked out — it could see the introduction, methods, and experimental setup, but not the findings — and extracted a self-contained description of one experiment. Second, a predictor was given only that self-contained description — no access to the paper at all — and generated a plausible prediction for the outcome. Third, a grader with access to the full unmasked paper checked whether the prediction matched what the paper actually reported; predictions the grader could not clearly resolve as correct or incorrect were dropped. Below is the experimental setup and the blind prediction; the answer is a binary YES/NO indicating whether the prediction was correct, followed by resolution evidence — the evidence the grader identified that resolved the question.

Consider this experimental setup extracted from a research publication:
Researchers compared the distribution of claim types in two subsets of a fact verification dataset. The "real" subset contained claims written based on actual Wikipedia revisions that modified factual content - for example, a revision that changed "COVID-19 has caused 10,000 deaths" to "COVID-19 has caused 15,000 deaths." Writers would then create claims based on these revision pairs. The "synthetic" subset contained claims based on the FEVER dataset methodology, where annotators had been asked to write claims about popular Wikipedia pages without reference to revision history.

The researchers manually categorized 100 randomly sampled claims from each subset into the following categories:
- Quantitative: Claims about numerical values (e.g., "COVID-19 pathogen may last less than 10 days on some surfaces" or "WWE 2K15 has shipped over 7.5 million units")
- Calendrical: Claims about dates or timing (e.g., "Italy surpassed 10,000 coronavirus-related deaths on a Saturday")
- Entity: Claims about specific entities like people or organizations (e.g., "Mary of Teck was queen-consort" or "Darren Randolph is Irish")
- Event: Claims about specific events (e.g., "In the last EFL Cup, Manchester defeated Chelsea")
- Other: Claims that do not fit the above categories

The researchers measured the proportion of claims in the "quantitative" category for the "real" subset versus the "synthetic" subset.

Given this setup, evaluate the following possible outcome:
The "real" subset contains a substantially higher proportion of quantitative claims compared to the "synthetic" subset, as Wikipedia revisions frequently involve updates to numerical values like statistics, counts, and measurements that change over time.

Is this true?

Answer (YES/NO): YES